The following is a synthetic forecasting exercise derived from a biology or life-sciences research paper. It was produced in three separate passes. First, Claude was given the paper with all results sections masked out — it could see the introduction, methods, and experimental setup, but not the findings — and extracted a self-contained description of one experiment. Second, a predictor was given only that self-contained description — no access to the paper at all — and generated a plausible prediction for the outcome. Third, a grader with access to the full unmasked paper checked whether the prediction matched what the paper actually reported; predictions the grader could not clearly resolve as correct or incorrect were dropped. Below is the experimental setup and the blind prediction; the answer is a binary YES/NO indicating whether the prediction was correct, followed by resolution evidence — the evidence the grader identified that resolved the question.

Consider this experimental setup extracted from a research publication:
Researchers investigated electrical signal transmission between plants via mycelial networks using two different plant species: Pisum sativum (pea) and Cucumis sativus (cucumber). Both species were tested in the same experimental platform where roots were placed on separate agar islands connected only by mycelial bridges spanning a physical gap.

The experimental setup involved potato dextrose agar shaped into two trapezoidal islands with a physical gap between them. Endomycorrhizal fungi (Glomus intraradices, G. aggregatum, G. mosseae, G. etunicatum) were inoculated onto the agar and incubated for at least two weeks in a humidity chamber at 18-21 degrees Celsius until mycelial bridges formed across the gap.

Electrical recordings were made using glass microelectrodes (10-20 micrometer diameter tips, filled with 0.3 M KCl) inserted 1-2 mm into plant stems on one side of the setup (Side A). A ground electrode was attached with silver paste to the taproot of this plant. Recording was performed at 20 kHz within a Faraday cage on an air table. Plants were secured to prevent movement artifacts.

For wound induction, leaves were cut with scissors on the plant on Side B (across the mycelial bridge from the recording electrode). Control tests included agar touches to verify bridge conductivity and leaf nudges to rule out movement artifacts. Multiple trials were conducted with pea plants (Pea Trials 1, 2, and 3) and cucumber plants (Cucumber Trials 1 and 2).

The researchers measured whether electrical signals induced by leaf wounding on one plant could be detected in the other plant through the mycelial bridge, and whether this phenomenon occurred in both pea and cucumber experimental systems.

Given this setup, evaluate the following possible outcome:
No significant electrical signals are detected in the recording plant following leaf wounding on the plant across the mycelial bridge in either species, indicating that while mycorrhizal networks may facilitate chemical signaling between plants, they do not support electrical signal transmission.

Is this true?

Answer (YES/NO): NO